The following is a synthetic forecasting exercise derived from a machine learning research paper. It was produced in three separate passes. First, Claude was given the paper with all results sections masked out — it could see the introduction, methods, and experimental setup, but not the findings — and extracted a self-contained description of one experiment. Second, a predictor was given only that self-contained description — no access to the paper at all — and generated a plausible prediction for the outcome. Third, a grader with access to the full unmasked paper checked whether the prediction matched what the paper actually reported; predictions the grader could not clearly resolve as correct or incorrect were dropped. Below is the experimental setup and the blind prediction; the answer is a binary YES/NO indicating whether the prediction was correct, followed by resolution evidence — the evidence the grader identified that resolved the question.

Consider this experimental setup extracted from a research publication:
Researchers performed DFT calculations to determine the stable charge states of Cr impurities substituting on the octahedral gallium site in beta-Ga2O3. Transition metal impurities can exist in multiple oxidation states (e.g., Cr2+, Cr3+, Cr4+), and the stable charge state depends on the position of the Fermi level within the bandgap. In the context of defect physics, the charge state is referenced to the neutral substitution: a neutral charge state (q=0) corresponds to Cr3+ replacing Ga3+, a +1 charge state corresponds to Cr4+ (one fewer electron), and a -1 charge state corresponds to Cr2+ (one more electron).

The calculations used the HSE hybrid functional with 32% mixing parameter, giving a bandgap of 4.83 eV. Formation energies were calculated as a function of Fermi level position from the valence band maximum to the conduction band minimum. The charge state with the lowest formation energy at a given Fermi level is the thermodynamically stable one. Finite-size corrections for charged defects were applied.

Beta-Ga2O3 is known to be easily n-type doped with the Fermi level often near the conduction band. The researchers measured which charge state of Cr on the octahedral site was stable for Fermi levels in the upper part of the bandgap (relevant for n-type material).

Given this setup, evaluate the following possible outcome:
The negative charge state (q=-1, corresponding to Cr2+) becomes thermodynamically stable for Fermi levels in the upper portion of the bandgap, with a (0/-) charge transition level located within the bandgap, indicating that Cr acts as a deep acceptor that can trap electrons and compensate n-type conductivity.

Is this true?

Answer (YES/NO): NO